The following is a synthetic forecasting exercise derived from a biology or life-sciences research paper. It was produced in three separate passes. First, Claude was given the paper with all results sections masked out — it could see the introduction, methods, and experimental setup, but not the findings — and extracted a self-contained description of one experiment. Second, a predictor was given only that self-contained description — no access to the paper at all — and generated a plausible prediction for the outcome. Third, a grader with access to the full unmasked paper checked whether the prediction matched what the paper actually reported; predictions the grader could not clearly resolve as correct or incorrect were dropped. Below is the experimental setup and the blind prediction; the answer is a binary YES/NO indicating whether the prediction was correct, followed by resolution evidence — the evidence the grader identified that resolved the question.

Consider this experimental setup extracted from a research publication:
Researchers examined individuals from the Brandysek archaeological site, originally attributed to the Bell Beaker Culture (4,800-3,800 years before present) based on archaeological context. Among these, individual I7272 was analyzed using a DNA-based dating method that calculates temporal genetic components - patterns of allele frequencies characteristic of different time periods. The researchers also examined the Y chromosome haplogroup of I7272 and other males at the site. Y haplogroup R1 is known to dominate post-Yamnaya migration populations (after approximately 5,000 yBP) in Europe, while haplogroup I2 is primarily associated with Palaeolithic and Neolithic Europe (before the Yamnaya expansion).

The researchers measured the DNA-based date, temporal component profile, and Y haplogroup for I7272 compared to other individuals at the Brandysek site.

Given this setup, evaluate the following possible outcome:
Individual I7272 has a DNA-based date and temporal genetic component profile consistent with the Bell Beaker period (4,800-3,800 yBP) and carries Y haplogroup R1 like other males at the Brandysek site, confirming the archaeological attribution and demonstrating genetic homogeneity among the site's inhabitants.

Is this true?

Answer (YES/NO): NO